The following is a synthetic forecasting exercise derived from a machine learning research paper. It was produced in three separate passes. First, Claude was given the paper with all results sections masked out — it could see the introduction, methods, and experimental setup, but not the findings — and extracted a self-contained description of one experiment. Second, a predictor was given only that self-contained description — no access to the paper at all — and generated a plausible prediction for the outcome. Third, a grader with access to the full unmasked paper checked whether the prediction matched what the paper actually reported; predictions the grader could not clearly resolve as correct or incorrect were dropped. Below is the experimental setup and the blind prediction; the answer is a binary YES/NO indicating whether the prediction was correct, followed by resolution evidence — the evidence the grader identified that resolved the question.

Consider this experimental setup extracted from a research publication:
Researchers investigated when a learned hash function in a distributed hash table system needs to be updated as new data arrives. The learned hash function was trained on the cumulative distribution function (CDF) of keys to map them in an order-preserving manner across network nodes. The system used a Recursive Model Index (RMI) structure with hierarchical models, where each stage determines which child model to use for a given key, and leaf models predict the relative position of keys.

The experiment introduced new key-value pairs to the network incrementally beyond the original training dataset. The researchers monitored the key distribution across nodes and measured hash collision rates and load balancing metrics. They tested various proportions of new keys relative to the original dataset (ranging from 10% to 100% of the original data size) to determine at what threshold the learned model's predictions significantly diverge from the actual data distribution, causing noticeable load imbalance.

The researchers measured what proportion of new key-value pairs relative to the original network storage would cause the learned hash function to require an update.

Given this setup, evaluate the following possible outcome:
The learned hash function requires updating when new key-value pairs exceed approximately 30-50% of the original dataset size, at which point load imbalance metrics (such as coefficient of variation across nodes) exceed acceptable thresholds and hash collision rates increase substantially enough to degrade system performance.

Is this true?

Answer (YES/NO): YES